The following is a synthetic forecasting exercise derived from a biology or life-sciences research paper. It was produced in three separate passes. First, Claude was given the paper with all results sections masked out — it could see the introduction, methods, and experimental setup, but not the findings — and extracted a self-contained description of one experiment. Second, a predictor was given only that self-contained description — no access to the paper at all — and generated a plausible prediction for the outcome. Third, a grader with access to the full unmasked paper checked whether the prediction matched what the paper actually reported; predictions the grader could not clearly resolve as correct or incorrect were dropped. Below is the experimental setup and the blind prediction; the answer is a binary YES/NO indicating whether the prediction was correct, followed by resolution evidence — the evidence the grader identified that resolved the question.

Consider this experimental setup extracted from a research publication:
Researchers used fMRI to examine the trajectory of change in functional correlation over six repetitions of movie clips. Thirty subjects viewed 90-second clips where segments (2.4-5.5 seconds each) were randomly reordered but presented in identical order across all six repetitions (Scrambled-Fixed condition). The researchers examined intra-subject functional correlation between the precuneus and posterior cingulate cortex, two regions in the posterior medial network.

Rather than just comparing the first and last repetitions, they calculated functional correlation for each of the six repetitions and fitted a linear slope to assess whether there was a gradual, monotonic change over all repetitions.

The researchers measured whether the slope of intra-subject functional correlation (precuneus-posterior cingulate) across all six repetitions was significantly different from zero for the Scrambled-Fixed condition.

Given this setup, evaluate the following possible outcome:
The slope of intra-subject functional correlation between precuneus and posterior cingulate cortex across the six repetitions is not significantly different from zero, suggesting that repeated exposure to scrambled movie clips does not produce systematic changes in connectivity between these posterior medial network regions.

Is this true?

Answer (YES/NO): NO